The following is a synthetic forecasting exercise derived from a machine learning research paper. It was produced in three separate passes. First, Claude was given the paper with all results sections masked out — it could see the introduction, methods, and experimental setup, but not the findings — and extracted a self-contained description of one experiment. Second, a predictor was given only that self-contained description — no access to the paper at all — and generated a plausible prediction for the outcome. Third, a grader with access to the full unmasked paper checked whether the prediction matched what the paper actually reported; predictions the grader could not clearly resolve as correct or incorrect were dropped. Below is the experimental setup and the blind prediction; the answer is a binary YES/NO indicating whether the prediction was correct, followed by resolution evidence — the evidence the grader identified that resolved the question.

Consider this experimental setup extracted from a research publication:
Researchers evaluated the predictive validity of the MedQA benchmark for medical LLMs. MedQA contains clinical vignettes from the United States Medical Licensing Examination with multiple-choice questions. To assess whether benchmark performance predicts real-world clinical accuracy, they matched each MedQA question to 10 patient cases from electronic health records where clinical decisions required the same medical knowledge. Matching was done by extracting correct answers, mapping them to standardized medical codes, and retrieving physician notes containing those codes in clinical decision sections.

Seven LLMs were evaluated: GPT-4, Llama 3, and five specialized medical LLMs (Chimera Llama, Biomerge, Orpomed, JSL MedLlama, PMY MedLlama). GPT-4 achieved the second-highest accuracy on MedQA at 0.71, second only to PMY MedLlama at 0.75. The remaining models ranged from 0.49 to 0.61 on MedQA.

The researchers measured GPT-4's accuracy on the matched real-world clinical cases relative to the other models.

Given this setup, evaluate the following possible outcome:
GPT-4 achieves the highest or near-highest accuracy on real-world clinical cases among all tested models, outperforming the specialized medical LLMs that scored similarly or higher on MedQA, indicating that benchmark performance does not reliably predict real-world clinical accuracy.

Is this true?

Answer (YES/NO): NO